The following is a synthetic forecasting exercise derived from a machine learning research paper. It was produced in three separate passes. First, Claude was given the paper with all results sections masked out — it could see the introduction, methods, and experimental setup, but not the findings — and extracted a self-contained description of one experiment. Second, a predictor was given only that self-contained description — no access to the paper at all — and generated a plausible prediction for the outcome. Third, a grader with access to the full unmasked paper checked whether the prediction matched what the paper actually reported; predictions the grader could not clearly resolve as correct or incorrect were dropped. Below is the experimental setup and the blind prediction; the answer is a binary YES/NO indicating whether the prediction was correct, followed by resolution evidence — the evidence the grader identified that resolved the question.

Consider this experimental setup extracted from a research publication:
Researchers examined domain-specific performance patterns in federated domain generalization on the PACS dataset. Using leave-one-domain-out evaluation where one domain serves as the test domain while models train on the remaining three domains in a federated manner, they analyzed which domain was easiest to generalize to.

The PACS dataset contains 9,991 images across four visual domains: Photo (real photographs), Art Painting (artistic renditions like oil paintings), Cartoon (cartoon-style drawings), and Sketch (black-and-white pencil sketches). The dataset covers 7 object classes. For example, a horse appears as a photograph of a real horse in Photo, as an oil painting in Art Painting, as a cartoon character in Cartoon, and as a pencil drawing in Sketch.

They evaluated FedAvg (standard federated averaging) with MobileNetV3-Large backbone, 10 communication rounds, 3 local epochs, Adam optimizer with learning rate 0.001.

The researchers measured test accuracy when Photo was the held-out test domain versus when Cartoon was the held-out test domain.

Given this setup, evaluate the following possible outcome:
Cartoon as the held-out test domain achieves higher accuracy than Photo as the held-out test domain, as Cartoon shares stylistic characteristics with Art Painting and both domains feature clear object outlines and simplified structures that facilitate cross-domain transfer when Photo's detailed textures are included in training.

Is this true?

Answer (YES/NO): NO